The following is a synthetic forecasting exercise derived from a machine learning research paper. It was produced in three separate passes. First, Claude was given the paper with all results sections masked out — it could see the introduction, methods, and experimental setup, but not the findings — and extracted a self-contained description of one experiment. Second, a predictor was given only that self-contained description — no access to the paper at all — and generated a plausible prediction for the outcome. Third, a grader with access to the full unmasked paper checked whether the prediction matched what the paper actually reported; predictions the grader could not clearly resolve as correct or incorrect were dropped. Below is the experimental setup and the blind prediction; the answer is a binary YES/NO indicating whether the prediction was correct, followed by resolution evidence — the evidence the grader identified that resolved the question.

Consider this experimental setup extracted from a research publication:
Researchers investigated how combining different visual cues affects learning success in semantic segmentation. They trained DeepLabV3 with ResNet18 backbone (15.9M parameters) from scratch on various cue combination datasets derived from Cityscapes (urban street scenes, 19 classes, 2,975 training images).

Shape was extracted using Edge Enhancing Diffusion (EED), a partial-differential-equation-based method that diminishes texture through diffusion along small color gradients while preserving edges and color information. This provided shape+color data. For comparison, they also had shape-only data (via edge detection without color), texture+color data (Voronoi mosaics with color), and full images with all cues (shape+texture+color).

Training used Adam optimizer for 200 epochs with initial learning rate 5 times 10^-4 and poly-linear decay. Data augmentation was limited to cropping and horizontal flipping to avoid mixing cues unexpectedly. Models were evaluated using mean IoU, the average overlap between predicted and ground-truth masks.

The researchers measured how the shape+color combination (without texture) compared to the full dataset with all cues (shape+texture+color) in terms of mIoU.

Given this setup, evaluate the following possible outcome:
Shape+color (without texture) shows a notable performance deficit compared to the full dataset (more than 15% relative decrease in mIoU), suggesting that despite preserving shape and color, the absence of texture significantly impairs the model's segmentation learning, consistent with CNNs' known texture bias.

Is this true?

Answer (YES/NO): NO